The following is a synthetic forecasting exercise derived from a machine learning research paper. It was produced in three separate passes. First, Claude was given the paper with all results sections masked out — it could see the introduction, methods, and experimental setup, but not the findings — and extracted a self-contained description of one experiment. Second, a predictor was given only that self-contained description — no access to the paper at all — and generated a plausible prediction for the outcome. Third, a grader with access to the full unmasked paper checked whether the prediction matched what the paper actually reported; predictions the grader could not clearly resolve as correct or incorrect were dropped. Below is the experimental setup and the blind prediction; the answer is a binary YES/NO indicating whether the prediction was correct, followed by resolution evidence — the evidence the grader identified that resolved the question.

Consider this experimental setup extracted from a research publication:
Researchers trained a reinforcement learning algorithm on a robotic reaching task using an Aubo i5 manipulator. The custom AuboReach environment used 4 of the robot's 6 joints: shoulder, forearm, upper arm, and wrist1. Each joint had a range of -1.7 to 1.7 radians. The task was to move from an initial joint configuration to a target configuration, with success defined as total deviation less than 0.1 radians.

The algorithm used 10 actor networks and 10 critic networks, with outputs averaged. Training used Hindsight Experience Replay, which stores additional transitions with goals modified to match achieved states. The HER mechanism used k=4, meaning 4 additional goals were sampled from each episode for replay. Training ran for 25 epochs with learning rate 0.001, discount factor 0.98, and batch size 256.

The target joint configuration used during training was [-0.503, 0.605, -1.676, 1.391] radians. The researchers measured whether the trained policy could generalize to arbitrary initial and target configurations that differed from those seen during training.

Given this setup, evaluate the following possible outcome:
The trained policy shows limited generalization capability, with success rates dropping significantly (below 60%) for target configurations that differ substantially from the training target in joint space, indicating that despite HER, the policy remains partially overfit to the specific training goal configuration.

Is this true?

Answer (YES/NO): NO